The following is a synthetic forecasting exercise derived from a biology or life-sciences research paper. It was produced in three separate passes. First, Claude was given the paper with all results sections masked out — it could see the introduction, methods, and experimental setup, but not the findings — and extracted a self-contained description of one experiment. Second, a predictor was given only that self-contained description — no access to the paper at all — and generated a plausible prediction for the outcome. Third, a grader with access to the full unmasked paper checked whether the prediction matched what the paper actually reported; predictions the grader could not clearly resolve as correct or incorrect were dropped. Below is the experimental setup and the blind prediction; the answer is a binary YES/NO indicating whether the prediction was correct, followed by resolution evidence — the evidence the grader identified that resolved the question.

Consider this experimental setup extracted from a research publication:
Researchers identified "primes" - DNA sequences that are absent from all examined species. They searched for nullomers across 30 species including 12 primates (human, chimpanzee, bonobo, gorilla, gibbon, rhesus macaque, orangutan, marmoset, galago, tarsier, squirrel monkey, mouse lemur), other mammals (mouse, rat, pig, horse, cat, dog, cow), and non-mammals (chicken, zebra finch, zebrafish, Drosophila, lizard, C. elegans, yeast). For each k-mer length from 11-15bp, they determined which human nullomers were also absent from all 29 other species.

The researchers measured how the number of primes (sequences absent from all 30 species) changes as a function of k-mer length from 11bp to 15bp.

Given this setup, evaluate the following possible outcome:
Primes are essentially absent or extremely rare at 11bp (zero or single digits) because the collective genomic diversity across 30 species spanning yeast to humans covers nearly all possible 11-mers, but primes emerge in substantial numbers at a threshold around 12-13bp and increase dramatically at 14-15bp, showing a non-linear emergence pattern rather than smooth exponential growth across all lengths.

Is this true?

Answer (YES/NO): NO